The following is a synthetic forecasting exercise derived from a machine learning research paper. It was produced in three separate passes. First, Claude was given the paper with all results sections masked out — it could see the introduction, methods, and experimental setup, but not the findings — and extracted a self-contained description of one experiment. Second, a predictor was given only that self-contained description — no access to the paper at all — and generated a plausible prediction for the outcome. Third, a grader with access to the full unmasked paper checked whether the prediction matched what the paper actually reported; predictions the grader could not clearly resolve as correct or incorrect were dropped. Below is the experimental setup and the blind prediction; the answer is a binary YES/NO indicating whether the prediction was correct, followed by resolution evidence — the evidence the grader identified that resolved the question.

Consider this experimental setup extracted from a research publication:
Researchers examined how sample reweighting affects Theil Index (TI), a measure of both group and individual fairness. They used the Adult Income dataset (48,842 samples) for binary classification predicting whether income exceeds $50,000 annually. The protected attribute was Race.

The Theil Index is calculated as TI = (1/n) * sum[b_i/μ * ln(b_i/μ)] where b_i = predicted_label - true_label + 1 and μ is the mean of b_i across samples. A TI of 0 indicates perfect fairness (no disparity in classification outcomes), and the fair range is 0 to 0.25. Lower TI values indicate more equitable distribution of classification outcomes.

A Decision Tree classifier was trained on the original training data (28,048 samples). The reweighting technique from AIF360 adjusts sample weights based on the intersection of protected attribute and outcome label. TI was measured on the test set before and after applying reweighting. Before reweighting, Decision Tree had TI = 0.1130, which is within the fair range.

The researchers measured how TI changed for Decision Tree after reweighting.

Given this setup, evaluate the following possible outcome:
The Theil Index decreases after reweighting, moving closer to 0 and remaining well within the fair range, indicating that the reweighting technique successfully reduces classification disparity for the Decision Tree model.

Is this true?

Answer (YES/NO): YES